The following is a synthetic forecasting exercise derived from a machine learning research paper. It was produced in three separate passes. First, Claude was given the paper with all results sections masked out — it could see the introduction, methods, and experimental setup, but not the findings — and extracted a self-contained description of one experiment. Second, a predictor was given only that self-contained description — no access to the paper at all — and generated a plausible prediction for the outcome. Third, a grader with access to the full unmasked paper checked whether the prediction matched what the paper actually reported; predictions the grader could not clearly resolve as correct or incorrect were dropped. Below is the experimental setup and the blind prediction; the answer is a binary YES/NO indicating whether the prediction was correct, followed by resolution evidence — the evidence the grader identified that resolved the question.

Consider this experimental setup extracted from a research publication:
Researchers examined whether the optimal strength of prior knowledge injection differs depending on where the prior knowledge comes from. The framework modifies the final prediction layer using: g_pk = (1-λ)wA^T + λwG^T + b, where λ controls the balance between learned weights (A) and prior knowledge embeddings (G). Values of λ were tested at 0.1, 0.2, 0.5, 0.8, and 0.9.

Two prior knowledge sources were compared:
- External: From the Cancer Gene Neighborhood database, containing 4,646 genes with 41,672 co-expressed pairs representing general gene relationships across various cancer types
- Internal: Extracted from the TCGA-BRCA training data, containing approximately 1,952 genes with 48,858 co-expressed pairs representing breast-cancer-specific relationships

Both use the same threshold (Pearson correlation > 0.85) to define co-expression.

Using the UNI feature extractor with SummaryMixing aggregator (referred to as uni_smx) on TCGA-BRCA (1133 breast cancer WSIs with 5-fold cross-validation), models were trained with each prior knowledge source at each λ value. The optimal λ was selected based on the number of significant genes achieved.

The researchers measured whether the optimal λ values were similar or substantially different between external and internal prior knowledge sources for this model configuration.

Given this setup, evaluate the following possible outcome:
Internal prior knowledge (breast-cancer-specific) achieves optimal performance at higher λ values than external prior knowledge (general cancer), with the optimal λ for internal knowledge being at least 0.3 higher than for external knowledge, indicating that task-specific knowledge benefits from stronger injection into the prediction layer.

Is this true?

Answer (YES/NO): NO